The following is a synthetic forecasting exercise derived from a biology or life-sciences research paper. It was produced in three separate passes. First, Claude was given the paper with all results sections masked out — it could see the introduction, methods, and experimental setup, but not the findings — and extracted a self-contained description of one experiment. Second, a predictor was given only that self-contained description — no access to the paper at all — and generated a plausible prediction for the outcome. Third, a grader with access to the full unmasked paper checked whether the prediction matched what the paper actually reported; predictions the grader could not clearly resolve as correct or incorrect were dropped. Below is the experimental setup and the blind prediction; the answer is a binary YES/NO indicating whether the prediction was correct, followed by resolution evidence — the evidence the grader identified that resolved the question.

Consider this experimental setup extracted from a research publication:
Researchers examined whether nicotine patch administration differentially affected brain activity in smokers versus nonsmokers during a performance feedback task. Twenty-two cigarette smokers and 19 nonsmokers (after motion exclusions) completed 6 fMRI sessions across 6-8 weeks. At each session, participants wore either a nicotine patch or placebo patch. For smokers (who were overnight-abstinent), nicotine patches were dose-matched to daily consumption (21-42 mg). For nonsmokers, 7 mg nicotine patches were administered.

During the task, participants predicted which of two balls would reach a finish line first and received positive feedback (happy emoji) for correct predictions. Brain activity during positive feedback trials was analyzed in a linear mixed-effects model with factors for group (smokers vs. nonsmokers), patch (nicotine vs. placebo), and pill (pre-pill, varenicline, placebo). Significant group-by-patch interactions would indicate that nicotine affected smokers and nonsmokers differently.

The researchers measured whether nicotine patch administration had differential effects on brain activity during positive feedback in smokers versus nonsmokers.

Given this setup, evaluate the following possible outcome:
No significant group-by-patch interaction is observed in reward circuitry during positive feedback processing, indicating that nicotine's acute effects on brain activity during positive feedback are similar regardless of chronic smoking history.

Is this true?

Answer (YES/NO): NO